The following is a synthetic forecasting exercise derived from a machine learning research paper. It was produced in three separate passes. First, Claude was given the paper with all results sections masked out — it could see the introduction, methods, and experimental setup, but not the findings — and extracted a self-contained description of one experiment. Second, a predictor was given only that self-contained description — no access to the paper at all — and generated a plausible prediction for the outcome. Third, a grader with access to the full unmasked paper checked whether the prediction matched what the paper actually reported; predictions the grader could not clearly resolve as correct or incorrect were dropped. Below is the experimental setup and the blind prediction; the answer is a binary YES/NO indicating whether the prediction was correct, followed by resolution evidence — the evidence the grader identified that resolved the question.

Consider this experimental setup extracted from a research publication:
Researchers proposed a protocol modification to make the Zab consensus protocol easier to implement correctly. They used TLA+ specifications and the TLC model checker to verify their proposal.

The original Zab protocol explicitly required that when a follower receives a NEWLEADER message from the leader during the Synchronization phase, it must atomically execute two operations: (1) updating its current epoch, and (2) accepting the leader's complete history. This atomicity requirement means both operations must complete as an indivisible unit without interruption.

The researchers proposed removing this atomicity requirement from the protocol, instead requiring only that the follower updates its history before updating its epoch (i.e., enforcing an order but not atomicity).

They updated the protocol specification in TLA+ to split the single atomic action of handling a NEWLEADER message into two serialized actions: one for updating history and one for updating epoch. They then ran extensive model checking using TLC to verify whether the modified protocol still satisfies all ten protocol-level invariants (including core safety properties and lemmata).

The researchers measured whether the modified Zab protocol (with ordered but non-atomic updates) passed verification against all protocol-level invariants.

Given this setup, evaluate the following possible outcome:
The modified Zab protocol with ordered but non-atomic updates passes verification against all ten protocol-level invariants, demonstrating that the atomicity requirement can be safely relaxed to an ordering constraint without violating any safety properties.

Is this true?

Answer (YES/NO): YES